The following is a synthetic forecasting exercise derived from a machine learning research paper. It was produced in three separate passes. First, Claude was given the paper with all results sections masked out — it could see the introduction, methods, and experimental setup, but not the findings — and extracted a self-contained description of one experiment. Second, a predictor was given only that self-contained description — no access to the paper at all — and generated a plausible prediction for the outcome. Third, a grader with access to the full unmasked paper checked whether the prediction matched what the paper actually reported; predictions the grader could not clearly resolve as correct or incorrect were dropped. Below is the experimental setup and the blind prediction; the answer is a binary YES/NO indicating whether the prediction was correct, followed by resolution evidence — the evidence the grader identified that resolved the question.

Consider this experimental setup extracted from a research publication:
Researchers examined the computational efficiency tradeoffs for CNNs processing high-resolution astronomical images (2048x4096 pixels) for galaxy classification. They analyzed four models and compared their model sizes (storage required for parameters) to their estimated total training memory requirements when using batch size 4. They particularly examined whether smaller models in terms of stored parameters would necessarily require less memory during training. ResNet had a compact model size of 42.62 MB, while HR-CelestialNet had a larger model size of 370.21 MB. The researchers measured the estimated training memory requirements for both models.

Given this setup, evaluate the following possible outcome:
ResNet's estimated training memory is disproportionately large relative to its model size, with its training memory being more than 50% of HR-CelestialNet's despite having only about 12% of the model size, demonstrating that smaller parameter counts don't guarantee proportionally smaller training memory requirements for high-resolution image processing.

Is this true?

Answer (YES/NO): YES